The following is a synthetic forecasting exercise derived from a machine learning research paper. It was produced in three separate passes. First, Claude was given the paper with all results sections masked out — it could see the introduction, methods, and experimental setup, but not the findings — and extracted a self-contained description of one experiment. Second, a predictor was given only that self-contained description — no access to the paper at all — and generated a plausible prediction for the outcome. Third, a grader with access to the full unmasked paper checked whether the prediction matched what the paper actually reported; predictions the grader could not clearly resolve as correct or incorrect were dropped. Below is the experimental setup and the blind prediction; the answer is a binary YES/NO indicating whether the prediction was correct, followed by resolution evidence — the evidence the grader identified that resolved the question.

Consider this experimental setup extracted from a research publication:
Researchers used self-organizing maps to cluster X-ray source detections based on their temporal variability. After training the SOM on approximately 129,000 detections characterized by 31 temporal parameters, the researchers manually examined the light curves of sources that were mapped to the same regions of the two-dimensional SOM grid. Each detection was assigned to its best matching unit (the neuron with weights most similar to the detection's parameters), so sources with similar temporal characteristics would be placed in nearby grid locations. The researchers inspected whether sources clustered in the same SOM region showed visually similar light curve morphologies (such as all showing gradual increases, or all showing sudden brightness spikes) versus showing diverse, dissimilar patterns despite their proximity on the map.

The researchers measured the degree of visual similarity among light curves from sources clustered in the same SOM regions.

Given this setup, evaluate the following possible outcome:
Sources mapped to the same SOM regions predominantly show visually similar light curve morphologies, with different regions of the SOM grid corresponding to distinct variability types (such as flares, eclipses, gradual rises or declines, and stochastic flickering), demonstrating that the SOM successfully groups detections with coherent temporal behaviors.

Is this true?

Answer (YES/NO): YES